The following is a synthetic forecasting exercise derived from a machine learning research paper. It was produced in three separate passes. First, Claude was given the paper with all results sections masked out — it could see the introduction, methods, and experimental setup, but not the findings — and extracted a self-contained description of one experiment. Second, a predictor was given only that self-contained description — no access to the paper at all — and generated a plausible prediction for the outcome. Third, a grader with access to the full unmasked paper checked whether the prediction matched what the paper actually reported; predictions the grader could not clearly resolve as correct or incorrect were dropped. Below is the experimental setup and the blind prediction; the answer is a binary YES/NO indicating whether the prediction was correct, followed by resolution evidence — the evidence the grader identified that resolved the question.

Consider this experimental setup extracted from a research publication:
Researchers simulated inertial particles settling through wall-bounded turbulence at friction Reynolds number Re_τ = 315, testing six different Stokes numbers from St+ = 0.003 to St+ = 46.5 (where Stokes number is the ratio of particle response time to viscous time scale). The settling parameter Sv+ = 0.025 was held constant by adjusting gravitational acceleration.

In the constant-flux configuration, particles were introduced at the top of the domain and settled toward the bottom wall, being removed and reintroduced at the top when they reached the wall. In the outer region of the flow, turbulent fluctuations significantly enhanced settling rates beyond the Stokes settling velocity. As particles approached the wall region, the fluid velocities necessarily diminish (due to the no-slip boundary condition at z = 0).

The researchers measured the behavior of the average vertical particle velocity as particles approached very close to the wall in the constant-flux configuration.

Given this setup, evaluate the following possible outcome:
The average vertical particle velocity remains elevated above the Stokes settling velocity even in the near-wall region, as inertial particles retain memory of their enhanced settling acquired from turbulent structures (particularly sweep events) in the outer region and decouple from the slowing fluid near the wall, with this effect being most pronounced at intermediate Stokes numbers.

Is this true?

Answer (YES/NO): YES